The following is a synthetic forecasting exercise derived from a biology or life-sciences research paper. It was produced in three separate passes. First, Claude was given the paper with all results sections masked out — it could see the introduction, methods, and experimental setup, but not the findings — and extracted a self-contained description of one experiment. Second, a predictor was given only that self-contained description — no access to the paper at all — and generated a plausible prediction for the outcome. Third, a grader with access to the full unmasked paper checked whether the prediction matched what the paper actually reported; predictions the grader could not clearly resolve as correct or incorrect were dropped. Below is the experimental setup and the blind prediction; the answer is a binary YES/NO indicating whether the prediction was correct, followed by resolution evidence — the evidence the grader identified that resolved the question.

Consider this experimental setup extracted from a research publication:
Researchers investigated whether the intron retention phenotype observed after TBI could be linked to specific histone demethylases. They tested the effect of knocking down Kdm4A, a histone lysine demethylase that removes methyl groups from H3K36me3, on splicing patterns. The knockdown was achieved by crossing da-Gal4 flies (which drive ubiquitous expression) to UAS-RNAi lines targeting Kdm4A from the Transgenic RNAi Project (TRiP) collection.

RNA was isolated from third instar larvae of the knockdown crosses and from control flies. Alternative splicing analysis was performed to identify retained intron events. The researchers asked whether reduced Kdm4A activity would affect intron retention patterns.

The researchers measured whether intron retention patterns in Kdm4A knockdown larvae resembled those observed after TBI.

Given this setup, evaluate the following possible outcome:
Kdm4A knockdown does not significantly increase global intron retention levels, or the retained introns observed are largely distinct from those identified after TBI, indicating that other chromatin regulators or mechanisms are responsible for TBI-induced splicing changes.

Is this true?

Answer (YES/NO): NO